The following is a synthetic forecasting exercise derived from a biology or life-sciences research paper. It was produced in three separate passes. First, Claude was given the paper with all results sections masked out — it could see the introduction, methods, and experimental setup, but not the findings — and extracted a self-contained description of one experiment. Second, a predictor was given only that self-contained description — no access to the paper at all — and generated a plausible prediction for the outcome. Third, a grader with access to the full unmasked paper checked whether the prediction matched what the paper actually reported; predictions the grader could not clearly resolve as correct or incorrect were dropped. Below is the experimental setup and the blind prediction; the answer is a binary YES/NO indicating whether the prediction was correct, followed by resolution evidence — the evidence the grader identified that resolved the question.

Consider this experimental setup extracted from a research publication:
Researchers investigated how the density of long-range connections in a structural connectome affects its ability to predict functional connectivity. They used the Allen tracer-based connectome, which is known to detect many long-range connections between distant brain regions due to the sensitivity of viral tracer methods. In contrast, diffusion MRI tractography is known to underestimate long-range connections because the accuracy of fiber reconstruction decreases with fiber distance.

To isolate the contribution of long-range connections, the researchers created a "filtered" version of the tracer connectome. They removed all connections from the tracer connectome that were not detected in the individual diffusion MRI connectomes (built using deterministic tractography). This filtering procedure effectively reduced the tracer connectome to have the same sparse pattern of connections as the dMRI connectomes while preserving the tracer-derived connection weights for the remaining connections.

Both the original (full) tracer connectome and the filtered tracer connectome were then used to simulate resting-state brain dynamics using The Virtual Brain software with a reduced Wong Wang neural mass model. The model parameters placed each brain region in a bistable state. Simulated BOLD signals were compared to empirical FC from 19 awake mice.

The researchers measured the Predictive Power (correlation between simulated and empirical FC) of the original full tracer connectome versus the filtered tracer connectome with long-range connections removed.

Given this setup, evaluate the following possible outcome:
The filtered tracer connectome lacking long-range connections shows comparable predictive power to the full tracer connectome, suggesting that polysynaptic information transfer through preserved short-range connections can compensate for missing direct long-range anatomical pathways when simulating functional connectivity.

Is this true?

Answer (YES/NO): NO